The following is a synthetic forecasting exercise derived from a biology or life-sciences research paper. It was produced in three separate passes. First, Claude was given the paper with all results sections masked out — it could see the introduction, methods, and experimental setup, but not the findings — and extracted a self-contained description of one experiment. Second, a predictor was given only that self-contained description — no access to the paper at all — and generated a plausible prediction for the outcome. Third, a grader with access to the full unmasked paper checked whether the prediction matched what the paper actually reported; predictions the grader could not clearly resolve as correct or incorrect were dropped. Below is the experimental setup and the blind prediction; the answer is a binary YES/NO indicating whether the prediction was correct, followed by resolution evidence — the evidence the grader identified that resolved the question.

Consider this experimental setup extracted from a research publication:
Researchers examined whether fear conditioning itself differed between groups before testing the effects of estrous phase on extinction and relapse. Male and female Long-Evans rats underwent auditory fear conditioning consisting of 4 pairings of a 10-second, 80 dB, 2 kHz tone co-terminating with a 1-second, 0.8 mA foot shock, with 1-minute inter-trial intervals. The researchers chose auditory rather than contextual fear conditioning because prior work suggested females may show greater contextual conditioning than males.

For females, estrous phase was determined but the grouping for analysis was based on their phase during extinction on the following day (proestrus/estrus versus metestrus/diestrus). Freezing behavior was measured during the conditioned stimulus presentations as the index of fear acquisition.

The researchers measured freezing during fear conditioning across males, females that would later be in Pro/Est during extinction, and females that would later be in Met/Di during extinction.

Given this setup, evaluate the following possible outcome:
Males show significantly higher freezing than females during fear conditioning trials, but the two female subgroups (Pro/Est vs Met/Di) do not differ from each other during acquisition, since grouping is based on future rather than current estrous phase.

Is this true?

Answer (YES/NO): NO